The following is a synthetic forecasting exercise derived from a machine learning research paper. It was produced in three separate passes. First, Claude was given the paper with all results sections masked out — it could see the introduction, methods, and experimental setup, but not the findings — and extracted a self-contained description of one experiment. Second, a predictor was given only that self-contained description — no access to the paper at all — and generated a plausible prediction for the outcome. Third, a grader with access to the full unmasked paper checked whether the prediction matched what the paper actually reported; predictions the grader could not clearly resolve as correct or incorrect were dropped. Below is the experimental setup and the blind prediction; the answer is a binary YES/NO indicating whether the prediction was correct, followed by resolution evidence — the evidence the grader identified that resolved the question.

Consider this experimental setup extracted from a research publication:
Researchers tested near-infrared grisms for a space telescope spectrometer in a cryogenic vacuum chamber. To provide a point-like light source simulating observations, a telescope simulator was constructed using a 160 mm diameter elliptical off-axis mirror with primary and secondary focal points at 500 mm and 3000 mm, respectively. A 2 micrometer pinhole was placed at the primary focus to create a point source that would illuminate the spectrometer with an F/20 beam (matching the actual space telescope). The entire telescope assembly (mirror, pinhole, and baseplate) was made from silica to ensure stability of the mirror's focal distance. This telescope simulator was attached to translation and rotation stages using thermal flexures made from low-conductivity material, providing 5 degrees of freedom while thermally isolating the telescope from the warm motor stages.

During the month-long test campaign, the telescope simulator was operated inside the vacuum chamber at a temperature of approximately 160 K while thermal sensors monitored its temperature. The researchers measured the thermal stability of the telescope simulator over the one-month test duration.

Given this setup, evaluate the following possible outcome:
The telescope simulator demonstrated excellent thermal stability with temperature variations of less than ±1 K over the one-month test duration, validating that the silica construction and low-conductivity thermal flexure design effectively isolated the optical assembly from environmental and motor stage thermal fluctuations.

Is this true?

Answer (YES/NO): YES